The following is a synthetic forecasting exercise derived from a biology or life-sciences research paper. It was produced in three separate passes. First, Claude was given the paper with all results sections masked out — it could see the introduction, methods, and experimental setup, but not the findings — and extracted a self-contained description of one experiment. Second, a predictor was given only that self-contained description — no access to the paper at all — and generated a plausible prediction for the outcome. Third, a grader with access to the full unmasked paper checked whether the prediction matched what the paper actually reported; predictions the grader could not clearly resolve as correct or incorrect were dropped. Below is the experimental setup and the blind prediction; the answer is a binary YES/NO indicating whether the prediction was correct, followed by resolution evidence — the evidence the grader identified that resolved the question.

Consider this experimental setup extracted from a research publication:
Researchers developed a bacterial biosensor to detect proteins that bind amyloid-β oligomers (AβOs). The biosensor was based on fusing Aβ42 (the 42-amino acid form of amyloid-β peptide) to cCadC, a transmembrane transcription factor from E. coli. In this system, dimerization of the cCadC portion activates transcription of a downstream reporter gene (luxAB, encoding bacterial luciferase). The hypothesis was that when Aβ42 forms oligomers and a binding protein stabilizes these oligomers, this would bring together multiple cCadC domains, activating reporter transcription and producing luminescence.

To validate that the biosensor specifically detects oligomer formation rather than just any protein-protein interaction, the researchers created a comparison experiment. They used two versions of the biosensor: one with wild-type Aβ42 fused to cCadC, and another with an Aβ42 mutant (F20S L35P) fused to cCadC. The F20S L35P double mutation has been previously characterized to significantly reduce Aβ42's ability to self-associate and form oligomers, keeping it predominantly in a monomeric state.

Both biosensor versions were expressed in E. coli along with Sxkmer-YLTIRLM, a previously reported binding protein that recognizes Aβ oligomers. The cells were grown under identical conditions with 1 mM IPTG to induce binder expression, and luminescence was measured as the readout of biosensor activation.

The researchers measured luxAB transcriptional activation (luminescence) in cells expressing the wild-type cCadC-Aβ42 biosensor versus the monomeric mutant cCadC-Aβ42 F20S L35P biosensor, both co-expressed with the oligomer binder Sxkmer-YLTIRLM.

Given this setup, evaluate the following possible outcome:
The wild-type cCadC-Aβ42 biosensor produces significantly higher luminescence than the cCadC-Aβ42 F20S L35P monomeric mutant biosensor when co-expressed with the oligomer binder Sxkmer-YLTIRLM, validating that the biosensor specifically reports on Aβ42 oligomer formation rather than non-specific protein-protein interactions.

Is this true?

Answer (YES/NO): YES